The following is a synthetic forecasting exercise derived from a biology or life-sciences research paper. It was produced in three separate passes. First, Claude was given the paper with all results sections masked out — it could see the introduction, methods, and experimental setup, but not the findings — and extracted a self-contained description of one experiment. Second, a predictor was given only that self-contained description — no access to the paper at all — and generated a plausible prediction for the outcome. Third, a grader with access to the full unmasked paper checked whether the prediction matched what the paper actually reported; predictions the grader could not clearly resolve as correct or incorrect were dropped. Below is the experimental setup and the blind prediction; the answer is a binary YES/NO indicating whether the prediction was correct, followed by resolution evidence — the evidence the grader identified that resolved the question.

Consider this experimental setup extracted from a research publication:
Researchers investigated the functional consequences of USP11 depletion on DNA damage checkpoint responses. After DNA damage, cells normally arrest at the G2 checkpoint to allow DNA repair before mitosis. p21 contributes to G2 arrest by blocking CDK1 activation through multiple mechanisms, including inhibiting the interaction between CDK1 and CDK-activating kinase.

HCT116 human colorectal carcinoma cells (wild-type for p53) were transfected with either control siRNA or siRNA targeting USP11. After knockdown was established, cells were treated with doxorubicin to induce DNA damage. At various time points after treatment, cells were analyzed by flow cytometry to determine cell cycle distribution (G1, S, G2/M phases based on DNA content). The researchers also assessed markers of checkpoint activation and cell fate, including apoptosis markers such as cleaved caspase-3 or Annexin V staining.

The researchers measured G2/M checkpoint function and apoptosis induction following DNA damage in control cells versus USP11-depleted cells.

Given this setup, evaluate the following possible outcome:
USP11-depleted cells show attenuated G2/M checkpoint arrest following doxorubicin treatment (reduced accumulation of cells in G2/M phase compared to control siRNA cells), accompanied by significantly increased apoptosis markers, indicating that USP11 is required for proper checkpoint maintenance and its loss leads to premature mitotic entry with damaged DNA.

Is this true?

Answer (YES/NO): NO